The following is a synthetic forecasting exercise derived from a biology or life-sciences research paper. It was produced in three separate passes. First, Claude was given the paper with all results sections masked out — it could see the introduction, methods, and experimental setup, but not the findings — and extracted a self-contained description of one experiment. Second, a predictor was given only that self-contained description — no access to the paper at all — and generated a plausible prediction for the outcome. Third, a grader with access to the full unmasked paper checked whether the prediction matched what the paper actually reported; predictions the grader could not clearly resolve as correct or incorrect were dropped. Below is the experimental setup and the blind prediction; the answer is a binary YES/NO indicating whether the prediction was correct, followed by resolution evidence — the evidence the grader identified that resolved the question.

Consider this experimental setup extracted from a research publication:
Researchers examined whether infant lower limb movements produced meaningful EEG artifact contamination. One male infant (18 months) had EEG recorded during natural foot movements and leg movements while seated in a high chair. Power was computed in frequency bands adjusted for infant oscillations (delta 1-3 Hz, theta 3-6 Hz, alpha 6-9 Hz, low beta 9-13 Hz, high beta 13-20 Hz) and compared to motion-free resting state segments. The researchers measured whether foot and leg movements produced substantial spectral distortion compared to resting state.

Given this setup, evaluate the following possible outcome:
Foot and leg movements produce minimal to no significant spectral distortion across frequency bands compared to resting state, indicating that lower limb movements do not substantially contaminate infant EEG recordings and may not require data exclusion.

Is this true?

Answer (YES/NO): YES